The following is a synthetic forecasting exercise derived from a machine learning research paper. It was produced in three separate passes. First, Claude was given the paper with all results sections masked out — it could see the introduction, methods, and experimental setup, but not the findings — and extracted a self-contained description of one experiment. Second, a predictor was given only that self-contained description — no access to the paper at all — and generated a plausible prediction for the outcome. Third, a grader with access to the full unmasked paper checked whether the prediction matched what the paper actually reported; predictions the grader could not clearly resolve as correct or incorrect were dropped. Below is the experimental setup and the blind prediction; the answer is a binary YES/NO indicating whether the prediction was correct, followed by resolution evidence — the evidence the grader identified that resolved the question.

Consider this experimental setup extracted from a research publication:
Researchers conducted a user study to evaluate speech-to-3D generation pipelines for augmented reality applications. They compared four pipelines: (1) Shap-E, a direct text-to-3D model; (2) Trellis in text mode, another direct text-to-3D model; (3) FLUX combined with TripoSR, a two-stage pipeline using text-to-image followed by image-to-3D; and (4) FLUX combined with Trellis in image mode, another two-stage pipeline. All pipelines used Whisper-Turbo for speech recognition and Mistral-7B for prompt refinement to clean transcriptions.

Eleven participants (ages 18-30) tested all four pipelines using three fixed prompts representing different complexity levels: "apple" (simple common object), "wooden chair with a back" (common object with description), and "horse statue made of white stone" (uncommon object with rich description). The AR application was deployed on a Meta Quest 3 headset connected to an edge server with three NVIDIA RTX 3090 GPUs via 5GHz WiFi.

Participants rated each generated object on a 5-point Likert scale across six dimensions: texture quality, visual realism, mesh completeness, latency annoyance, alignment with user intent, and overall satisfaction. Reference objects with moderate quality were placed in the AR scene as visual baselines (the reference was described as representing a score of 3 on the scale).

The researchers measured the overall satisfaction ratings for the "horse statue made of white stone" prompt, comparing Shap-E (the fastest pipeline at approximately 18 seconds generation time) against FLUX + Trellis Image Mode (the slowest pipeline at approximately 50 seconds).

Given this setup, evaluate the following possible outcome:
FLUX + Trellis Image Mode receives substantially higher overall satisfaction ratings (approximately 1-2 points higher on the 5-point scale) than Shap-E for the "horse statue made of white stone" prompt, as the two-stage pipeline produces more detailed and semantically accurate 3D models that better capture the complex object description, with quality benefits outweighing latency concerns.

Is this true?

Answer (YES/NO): NO